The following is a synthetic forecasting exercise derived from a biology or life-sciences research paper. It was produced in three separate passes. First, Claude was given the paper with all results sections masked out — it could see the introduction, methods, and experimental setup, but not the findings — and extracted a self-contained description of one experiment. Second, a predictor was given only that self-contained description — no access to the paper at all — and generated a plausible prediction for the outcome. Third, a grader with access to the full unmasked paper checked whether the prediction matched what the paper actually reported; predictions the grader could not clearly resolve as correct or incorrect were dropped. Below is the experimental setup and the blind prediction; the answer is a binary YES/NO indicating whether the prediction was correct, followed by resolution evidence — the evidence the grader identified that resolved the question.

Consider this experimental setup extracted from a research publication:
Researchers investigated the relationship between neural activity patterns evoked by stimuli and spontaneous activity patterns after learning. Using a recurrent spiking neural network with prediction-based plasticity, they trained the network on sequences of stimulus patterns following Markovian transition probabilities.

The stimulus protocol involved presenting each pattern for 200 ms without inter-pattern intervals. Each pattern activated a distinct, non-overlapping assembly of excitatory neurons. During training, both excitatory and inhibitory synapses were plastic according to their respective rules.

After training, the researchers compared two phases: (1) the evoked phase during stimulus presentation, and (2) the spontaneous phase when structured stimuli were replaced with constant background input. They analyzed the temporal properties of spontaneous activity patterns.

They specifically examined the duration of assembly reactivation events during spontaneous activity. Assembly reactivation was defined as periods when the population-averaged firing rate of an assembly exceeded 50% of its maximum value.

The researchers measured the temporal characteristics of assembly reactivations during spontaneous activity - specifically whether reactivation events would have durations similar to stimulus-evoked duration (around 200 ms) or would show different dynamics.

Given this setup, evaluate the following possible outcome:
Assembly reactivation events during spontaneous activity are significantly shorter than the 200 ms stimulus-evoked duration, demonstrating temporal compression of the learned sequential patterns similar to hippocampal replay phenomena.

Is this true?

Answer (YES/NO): NO